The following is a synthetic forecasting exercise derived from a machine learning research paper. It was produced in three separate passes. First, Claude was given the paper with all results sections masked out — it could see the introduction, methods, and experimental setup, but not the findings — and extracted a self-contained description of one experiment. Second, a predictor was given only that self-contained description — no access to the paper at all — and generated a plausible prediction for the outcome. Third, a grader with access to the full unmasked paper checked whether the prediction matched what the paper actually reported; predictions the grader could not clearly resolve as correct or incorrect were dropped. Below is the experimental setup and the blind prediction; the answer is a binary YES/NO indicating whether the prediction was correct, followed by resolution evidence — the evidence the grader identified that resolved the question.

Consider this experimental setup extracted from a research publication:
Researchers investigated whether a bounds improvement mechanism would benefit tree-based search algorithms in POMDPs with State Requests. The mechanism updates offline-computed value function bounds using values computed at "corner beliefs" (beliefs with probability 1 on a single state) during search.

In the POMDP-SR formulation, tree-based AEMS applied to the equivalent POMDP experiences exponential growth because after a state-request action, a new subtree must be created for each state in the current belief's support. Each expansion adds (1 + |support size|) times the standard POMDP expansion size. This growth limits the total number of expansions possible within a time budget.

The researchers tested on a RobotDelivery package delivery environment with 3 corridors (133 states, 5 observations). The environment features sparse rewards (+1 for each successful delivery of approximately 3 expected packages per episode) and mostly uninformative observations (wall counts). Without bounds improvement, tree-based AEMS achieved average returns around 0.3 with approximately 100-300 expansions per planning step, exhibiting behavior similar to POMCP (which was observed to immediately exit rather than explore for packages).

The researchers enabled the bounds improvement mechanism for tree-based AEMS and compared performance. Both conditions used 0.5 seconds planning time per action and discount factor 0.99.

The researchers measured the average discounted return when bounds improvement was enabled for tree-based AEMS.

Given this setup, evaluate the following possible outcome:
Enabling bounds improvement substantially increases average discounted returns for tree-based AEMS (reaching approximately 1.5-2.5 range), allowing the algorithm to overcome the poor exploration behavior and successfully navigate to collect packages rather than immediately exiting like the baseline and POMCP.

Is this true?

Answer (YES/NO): NO